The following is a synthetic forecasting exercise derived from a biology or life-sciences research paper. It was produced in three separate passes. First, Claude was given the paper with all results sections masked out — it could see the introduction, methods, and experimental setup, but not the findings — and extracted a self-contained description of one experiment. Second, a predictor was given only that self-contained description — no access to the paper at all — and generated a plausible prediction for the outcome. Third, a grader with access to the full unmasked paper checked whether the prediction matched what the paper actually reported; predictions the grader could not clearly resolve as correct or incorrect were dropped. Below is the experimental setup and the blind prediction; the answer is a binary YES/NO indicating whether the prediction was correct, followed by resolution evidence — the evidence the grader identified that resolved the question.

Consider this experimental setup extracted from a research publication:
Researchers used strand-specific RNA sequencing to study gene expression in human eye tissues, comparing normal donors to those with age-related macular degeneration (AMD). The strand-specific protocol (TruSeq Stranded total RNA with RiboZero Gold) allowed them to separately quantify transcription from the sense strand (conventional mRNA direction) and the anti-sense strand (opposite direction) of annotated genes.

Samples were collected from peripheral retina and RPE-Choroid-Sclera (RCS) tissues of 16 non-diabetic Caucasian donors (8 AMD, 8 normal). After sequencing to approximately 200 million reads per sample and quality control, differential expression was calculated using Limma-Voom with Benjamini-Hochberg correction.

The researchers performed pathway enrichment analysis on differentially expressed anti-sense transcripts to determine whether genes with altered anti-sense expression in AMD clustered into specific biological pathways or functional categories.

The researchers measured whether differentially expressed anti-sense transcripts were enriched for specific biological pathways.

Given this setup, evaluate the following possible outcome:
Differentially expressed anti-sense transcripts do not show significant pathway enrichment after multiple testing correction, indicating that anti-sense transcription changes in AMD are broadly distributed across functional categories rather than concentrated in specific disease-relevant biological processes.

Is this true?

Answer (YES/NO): NO